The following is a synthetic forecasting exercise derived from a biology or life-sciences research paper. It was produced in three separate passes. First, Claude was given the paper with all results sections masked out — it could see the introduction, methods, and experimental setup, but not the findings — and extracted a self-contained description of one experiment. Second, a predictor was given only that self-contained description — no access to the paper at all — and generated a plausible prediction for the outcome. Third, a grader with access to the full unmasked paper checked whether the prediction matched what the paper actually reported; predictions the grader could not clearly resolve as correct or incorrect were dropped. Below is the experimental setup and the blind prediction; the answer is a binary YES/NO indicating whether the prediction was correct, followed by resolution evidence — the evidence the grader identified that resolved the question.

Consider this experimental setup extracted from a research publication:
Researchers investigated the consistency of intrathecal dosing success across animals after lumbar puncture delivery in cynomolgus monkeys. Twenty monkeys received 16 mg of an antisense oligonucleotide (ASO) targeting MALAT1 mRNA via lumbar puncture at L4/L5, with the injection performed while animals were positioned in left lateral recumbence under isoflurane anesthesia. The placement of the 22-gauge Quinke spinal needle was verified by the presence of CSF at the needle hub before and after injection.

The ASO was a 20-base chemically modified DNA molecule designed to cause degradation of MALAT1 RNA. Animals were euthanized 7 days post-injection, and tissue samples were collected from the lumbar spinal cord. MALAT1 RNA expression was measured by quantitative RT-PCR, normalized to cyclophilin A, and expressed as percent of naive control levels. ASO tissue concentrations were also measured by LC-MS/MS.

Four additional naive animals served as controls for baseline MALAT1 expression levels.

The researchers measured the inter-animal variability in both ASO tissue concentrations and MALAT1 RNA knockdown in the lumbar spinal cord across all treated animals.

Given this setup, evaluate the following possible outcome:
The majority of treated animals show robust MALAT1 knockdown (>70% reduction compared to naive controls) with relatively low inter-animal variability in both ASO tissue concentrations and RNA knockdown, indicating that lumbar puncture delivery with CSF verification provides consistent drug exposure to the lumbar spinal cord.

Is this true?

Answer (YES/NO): NO